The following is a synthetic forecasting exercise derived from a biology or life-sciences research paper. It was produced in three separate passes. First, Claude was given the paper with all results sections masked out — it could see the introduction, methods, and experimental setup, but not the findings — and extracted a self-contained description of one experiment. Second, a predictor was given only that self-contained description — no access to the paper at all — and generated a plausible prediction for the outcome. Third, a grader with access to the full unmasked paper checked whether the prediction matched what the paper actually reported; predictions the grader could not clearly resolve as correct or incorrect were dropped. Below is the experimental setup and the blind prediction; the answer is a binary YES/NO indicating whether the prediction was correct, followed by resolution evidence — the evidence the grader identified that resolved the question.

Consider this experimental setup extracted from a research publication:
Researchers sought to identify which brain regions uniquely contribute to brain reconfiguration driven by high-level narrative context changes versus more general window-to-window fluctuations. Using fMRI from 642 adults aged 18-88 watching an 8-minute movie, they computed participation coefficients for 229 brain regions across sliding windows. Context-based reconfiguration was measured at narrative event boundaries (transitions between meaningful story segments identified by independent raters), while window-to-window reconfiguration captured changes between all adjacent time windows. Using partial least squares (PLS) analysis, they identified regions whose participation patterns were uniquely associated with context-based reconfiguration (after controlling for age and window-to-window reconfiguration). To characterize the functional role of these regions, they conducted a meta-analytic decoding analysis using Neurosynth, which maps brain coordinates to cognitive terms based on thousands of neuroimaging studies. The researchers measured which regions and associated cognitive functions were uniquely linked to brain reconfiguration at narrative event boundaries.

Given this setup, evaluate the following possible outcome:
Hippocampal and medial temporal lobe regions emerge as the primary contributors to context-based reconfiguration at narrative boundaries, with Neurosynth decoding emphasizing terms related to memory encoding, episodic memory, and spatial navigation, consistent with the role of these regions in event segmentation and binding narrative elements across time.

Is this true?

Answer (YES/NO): NO